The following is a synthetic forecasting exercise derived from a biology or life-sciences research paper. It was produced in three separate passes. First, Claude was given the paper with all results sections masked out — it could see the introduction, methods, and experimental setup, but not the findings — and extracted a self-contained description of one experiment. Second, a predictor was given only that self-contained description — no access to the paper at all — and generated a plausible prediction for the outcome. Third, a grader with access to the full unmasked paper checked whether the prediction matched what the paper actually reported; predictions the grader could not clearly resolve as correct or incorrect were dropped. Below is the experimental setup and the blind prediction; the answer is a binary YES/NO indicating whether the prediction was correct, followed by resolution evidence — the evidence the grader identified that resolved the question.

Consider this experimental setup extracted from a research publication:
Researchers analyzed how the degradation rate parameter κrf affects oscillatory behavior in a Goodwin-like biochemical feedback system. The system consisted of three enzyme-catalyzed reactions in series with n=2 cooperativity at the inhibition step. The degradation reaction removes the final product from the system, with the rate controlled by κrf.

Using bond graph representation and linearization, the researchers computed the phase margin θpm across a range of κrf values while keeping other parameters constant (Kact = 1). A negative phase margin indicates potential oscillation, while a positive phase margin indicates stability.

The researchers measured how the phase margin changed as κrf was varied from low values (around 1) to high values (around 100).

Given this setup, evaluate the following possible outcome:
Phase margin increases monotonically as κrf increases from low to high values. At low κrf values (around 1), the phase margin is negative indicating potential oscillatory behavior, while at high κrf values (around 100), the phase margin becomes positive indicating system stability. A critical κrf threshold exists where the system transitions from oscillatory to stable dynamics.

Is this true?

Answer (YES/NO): NO